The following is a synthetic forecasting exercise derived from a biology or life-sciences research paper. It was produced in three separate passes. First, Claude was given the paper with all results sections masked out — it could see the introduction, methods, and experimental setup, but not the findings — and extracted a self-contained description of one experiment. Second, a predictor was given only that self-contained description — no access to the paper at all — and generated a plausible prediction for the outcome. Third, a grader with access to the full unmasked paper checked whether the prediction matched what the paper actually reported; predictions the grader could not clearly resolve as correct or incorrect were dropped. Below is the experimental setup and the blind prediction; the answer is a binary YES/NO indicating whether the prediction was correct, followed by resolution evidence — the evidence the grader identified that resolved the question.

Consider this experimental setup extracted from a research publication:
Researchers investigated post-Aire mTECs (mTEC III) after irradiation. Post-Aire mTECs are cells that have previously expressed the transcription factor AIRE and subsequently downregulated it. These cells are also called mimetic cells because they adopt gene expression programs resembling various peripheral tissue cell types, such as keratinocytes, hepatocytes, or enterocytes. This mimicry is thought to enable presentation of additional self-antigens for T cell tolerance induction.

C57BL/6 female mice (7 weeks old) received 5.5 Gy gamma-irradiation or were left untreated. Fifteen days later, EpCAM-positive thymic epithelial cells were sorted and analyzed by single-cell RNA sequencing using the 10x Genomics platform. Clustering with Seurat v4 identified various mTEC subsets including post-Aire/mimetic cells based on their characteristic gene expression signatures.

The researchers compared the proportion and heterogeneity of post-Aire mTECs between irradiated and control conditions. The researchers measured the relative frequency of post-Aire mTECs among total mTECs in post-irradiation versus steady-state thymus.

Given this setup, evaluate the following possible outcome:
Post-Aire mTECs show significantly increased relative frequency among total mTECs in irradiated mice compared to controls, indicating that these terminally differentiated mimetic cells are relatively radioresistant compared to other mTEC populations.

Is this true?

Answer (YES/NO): NO